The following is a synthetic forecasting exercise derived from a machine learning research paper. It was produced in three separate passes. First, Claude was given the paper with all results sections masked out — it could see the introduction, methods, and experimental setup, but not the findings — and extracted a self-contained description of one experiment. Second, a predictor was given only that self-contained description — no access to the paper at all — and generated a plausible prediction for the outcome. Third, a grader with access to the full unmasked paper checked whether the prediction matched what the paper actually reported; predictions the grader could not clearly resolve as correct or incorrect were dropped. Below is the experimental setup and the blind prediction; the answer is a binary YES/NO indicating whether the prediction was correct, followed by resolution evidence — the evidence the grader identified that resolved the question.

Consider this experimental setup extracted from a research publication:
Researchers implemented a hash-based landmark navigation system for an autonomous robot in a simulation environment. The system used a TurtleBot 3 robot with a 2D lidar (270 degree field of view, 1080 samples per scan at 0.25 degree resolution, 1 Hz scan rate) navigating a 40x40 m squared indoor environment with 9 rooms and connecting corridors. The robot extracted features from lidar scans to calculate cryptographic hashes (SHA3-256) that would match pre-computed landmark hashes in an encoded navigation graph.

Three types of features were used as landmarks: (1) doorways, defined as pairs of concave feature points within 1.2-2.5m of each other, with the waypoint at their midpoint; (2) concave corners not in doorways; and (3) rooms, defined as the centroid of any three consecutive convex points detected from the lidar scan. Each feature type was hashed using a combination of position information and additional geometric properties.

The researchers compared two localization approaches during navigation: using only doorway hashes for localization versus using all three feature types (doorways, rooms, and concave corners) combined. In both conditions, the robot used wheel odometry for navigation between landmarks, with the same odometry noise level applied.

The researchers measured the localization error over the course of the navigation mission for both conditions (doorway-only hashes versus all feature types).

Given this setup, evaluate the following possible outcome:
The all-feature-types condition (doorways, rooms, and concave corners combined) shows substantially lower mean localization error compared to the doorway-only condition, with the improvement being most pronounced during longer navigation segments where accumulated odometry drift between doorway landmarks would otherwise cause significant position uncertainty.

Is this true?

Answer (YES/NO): NO